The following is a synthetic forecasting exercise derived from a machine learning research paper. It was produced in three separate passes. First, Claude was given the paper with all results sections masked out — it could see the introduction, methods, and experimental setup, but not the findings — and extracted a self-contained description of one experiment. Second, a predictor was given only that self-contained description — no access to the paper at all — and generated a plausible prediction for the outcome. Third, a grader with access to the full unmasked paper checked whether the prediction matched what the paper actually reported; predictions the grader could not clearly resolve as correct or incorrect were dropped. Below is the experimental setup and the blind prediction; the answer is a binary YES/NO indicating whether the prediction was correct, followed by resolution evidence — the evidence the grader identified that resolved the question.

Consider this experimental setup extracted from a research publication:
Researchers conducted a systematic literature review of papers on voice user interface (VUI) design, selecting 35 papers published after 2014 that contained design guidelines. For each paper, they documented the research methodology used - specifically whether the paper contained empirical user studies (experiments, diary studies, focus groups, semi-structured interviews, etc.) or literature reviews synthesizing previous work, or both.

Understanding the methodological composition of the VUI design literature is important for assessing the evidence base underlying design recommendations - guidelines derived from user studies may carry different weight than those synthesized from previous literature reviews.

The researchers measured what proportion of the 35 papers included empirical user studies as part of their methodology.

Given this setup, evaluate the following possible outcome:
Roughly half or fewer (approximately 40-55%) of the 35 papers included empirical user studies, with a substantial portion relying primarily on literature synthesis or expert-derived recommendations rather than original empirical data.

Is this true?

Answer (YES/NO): NO